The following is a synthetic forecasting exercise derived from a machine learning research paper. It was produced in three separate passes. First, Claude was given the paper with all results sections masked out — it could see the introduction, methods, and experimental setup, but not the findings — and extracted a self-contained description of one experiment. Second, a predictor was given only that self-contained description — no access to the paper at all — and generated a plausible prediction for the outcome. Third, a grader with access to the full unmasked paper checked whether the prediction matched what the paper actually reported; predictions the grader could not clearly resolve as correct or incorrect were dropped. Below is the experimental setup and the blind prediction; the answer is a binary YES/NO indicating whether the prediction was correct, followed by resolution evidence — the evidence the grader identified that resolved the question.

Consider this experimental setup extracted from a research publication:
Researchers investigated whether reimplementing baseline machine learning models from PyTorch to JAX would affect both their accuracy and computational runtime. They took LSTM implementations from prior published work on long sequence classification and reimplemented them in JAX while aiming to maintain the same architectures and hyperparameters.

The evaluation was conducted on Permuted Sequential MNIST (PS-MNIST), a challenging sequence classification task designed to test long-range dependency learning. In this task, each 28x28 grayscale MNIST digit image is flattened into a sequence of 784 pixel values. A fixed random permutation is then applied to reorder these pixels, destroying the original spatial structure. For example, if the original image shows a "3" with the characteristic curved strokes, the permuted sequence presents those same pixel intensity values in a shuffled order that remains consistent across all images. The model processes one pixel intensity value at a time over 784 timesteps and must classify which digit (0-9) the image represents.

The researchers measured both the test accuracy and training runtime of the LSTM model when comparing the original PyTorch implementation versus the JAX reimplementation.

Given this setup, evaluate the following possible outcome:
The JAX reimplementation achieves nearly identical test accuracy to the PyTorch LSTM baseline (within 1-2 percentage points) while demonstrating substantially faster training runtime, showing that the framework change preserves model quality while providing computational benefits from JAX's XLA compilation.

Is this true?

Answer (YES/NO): NO